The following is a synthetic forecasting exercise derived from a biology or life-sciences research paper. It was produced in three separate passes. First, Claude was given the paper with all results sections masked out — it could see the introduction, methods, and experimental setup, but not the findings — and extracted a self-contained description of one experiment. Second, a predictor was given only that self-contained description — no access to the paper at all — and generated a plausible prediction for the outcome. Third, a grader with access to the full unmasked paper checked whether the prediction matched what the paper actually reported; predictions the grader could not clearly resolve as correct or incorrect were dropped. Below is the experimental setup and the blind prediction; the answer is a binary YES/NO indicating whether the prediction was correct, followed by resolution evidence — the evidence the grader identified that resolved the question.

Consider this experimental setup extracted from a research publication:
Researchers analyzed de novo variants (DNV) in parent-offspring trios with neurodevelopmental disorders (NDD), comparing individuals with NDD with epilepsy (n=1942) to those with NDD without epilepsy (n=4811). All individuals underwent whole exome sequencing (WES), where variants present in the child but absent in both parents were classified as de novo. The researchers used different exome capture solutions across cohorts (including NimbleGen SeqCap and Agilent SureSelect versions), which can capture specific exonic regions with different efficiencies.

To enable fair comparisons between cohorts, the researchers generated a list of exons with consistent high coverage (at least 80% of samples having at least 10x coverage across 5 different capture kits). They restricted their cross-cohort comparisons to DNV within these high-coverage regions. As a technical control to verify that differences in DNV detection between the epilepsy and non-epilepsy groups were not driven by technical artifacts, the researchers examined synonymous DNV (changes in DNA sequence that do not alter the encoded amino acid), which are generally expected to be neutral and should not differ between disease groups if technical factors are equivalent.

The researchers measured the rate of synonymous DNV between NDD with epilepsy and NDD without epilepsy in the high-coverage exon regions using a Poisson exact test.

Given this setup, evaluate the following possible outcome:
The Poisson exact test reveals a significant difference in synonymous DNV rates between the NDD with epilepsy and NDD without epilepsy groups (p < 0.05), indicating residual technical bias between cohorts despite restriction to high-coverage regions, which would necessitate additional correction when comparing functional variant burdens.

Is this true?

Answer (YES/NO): NO